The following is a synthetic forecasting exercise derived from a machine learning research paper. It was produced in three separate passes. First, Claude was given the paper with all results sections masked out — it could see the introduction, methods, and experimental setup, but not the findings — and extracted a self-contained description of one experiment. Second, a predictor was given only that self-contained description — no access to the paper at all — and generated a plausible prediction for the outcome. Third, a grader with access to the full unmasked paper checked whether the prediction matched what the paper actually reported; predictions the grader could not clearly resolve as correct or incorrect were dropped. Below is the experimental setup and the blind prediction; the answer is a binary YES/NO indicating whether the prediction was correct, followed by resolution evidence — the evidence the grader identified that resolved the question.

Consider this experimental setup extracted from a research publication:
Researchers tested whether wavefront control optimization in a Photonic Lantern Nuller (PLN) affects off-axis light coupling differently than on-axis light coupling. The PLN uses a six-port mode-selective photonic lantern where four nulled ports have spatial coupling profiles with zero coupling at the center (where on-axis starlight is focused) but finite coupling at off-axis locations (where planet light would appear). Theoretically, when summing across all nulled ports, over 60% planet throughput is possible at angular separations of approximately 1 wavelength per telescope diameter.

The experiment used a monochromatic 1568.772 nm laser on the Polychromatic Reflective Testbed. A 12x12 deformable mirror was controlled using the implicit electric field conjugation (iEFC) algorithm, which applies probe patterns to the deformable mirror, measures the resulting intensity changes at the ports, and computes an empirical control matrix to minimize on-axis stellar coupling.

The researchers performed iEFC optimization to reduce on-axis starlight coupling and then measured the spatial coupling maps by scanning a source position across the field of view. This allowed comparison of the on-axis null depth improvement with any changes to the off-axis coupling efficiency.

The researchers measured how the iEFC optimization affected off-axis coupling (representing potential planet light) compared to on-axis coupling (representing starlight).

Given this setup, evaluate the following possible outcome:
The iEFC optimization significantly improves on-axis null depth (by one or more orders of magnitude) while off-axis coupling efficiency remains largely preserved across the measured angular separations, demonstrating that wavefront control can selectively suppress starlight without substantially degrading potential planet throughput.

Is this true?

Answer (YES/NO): YES